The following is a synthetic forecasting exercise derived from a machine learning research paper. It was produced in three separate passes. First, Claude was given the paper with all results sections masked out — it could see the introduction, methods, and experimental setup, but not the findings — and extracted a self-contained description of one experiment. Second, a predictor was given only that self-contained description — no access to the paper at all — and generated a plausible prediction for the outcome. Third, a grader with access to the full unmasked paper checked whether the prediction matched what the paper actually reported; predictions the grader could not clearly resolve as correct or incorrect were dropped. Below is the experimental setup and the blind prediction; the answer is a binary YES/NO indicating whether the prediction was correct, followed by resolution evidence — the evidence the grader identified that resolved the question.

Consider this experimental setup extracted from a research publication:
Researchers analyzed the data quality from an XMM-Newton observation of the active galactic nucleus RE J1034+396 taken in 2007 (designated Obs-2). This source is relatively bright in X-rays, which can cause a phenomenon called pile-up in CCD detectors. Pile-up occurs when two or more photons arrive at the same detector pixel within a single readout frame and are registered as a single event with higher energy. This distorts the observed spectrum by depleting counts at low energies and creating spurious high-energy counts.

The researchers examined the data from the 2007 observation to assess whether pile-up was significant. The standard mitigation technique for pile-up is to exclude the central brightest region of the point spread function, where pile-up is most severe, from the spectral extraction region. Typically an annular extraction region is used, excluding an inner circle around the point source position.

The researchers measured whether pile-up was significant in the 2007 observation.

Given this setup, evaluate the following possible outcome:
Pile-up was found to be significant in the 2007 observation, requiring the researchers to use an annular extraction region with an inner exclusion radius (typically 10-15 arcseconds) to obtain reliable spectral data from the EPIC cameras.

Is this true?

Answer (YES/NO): YES